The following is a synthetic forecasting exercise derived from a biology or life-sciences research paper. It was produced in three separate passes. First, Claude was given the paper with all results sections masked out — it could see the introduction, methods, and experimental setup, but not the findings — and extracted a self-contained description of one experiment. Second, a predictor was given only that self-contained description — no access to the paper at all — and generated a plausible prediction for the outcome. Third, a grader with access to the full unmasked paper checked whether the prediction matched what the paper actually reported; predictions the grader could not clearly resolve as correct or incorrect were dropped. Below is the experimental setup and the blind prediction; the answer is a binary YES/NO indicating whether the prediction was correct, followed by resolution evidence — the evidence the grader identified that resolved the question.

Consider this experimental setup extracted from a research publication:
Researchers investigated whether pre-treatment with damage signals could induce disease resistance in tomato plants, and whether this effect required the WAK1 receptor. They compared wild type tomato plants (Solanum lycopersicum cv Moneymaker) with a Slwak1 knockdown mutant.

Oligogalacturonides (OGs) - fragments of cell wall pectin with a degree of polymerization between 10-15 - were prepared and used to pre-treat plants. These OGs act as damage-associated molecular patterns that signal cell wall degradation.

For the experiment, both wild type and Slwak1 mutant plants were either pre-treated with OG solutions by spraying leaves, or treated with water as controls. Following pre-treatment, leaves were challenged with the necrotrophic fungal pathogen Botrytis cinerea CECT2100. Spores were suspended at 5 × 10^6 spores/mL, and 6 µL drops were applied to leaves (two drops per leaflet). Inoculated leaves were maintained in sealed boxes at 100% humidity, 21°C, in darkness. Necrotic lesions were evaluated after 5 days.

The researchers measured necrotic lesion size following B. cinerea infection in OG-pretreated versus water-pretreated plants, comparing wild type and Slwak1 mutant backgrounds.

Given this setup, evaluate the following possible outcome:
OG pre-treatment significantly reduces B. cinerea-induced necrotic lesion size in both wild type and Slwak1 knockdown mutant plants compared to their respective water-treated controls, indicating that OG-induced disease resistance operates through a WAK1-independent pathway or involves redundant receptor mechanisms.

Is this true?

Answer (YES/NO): NO